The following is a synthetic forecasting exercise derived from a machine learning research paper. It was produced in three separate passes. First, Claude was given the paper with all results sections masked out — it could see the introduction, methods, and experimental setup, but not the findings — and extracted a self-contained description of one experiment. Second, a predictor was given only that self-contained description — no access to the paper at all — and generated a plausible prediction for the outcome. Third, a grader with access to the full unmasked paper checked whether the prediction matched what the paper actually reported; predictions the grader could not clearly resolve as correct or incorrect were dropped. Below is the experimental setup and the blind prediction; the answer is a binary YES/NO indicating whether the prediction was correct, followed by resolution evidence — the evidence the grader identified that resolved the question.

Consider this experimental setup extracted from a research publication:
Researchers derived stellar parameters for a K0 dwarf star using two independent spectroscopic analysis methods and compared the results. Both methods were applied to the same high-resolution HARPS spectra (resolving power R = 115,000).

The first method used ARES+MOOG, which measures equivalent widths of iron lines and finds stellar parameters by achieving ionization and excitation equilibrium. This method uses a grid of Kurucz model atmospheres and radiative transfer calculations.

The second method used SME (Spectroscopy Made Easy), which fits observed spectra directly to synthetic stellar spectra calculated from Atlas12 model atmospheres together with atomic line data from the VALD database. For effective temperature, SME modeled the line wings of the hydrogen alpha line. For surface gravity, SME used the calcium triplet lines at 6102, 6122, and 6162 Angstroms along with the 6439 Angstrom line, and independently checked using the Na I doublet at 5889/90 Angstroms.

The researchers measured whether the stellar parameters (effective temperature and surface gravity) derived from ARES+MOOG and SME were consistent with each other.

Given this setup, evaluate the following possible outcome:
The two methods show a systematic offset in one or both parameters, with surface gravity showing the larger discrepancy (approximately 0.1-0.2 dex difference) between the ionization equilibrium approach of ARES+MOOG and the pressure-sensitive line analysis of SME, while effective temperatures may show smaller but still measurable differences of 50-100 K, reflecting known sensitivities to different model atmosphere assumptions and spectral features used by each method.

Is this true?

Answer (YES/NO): NO